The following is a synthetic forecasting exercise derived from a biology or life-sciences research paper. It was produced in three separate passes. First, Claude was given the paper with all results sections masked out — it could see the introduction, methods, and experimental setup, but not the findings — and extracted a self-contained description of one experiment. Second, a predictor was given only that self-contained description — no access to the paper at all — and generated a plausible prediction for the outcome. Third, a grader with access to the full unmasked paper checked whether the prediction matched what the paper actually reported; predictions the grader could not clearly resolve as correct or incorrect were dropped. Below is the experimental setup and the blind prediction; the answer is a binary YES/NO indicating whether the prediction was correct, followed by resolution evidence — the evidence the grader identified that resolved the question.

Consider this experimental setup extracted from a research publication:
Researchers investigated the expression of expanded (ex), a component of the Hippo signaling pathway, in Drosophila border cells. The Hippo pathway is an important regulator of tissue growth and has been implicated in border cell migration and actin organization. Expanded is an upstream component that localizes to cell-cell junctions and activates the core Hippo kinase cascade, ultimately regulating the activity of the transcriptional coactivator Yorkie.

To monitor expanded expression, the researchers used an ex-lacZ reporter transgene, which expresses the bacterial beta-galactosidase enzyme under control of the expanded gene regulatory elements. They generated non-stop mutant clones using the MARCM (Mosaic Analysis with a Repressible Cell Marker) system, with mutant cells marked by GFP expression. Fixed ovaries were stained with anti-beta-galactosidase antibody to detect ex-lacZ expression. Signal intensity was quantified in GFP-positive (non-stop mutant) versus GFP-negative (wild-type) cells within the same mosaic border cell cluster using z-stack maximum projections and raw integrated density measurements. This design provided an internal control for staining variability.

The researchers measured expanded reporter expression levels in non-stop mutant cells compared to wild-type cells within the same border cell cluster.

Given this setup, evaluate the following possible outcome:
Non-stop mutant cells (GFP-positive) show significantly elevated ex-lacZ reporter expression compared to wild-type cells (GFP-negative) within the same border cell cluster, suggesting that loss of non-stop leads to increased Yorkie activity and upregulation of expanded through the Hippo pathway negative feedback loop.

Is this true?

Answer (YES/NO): NO